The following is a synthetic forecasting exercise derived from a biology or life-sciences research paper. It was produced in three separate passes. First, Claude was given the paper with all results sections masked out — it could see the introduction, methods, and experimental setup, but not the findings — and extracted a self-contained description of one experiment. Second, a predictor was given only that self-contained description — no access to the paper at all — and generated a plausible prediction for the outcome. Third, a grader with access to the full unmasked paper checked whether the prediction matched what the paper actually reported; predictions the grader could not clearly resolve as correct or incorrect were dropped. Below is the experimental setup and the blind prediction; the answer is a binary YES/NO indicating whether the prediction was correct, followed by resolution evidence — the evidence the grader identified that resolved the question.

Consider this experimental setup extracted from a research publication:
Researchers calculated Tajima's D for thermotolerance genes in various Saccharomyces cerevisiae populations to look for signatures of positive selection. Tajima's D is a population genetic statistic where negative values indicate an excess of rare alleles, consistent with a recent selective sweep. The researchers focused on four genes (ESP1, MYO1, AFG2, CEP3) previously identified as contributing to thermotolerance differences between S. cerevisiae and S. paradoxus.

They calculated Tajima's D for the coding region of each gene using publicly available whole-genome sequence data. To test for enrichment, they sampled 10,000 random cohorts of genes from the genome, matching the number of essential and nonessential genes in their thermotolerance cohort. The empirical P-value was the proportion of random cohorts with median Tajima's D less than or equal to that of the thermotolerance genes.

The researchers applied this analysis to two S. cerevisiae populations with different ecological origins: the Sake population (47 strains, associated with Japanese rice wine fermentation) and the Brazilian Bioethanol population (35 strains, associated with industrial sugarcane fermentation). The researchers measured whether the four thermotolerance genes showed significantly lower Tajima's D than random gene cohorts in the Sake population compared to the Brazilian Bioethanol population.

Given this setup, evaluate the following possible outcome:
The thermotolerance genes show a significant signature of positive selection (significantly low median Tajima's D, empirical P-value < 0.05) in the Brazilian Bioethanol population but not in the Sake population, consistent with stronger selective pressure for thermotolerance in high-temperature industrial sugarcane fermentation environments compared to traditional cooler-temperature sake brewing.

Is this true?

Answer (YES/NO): YES